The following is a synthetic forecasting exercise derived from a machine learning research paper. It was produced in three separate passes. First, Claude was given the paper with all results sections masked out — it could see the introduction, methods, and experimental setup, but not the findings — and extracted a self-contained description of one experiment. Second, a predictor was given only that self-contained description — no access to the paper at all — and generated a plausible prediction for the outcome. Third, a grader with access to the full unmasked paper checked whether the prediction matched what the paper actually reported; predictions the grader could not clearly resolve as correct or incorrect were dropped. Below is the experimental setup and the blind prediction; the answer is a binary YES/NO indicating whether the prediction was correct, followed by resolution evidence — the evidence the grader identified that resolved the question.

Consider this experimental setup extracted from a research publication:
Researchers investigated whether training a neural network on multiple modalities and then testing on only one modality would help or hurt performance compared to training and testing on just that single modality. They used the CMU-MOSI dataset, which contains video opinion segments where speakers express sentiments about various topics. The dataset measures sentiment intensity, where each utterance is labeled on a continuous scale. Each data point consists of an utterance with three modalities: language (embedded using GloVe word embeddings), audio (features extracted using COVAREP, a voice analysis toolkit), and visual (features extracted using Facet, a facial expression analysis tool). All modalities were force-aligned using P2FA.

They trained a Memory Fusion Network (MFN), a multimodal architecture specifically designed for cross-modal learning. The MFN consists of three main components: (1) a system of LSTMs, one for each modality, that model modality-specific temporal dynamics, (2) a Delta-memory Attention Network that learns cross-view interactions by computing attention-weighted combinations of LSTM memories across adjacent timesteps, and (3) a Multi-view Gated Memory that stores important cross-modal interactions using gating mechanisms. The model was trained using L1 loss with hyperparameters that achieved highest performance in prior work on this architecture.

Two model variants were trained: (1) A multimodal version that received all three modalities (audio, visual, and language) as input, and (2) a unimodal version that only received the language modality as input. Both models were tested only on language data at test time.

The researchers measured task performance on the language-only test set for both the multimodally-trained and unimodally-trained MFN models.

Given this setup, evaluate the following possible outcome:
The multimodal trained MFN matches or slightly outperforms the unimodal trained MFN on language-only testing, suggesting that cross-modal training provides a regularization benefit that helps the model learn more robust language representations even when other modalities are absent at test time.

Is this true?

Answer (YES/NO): YES